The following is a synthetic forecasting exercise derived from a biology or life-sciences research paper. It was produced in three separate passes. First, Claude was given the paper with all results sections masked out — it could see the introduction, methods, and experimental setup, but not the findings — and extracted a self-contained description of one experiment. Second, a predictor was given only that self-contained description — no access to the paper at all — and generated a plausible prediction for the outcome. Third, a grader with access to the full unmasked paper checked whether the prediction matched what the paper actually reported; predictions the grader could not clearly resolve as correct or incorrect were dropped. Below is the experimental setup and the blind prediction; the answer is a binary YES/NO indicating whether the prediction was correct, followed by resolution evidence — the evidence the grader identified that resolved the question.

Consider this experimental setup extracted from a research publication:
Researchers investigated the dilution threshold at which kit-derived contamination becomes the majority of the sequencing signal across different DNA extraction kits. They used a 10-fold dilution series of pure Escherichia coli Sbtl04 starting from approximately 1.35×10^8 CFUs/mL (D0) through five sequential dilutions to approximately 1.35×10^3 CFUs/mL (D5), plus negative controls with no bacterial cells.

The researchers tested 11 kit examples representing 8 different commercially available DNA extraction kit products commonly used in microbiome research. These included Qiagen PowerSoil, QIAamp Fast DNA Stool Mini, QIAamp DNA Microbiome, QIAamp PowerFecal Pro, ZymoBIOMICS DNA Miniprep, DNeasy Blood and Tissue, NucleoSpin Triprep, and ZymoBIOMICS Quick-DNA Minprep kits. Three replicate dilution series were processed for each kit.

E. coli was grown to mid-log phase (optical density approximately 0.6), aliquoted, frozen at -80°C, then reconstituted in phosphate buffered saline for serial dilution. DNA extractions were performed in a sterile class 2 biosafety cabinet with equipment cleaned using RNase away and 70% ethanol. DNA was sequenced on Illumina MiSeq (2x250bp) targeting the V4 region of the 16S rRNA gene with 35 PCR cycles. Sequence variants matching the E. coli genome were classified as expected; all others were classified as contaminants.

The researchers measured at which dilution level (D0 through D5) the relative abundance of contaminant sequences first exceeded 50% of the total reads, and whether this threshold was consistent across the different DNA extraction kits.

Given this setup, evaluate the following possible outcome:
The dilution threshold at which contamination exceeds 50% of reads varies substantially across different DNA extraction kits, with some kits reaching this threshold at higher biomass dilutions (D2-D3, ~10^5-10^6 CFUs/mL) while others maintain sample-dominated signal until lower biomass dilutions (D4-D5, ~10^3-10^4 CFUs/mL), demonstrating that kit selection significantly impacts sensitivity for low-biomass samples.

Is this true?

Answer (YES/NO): NO